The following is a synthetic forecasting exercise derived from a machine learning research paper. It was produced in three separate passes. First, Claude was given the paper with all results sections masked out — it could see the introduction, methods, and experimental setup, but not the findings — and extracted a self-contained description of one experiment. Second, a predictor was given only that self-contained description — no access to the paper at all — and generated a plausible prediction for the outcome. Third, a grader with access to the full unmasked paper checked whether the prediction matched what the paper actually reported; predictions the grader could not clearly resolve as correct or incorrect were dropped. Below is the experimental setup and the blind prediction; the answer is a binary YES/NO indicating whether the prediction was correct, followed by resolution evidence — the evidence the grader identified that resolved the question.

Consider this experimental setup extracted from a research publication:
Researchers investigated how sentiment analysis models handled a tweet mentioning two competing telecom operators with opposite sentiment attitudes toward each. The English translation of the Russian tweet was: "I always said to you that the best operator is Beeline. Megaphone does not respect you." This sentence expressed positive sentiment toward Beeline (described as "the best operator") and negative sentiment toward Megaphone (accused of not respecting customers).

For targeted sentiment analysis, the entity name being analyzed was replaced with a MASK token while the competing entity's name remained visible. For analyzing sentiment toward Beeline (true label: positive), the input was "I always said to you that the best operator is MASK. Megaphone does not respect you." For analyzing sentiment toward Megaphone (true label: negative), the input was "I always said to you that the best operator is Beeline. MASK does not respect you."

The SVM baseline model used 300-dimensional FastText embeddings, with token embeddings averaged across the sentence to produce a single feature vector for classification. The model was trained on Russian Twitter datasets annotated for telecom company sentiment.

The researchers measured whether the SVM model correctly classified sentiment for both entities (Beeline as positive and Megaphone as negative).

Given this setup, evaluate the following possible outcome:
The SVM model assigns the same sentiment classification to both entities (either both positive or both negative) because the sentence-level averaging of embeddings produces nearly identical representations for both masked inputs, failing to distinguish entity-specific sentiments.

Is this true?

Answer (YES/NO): NO